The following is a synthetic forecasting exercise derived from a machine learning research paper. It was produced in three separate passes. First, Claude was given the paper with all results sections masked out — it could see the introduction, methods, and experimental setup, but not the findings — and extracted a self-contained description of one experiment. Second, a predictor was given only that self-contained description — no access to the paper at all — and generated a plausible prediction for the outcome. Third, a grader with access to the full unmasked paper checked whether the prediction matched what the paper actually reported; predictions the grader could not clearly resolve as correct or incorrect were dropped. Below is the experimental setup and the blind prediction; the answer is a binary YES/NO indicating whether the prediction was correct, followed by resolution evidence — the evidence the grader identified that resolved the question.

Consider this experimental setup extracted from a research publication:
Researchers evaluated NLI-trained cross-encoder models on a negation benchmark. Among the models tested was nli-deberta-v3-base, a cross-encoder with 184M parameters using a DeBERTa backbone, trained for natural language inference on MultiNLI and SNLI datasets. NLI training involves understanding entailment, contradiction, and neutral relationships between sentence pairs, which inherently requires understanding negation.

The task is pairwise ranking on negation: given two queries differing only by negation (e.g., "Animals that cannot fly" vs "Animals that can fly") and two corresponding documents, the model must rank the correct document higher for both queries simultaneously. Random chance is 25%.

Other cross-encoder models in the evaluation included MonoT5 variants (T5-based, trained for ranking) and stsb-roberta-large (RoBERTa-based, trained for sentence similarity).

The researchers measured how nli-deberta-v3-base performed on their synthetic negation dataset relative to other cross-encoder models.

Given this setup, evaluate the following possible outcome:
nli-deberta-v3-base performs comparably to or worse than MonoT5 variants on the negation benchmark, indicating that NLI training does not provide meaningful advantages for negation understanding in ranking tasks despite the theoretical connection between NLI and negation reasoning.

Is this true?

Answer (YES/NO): YES